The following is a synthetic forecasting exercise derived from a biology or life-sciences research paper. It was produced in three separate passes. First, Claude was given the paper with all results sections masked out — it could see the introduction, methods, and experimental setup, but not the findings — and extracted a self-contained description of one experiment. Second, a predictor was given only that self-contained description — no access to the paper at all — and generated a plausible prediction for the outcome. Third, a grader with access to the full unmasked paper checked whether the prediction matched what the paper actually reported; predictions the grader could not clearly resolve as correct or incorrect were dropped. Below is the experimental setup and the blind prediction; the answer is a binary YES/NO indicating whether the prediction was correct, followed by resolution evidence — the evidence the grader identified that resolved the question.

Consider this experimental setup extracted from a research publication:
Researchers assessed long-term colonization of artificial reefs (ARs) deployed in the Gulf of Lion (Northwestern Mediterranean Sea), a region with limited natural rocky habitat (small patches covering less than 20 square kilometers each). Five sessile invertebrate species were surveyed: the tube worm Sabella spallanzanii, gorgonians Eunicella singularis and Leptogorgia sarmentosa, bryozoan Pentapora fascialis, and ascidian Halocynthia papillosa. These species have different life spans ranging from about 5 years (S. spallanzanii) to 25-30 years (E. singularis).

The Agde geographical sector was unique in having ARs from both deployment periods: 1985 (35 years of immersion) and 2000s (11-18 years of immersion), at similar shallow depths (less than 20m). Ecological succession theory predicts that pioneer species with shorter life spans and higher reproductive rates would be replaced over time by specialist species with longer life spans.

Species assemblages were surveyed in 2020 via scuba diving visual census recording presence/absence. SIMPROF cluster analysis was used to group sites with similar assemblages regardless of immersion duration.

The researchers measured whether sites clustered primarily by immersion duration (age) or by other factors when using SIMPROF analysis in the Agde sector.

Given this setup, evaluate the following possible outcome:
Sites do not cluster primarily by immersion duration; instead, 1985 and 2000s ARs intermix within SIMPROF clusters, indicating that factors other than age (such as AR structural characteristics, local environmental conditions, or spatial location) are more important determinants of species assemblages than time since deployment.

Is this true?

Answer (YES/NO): YES